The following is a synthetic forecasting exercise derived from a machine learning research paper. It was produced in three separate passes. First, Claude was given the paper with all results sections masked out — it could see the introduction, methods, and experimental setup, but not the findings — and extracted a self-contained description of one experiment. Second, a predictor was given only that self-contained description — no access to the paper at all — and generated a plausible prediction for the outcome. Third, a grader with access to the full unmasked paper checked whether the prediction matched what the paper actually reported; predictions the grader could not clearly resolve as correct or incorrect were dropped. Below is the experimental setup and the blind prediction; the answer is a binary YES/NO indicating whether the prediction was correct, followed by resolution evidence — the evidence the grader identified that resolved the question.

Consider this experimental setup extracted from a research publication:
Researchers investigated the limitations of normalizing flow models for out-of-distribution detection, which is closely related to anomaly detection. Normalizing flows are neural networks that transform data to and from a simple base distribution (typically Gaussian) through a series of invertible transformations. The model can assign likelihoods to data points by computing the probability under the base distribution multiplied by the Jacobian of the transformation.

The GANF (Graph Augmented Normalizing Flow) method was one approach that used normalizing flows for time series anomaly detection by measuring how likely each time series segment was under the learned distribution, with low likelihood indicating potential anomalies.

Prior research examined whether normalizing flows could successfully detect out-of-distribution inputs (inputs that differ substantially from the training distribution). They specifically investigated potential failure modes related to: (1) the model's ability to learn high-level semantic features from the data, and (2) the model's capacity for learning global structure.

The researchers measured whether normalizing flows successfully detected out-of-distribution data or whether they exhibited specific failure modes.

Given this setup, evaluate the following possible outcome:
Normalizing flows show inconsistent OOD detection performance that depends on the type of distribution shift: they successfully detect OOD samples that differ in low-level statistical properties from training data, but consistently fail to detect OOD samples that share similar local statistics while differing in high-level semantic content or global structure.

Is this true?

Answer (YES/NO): NO